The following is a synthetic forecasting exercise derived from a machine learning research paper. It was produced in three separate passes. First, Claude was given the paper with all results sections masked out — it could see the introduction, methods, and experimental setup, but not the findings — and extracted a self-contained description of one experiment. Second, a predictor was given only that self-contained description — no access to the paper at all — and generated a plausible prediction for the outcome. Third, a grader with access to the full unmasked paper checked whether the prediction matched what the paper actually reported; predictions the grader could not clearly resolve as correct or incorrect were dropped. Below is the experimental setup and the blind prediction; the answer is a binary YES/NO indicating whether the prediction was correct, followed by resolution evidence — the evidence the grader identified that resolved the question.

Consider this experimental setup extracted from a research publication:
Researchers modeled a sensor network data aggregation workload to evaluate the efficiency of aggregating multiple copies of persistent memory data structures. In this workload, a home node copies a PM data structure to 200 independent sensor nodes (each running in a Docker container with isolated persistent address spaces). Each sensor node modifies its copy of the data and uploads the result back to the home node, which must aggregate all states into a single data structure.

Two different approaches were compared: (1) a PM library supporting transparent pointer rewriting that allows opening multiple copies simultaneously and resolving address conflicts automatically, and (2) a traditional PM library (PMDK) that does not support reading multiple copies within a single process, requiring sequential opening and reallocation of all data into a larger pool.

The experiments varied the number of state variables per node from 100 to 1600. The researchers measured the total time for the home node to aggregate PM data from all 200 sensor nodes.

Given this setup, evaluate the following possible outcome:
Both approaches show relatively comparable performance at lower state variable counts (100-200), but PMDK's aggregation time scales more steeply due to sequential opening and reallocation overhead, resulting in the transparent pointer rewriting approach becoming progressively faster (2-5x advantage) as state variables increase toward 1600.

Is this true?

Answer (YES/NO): NO